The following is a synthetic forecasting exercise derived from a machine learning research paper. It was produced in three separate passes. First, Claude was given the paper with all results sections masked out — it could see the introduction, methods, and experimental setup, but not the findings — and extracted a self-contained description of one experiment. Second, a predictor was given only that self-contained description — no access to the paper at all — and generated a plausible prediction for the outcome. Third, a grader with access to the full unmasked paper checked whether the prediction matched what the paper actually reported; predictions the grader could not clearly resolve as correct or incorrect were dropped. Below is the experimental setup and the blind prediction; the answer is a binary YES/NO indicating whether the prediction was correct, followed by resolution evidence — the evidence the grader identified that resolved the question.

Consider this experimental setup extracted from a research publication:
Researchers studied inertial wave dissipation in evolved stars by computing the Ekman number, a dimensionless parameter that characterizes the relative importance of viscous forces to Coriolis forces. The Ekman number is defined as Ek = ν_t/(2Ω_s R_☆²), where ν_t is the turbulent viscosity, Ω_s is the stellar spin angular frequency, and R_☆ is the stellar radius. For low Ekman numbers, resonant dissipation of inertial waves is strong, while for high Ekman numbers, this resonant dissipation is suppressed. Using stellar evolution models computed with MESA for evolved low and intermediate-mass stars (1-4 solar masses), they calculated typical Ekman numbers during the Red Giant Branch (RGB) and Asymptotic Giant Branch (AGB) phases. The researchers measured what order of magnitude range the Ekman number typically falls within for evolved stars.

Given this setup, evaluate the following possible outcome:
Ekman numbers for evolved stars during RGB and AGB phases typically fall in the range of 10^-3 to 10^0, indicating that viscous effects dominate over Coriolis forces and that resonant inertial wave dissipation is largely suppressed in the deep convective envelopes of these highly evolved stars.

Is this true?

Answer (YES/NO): YES